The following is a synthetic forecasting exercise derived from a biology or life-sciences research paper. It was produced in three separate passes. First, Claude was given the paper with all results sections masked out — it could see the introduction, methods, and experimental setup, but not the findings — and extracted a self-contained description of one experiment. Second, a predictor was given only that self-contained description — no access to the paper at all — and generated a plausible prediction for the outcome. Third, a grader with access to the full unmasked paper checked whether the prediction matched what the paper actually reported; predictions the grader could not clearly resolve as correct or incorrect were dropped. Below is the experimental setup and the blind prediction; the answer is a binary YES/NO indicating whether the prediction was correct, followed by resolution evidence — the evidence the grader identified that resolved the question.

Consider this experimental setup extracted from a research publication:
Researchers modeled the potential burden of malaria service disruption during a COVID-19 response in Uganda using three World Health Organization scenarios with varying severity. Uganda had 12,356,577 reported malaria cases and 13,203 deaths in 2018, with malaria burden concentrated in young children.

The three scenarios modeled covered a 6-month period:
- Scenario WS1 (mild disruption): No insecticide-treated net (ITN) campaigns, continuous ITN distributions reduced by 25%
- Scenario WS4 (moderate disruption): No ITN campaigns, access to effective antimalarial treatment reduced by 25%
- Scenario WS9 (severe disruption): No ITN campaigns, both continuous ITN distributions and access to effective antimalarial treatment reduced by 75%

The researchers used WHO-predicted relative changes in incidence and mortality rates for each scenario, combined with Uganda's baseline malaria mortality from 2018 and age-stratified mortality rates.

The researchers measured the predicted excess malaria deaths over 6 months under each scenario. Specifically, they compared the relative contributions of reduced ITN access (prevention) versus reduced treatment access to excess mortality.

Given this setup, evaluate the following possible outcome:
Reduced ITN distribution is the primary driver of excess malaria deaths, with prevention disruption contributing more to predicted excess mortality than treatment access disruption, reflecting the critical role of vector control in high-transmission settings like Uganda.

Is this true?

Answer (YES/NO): NO